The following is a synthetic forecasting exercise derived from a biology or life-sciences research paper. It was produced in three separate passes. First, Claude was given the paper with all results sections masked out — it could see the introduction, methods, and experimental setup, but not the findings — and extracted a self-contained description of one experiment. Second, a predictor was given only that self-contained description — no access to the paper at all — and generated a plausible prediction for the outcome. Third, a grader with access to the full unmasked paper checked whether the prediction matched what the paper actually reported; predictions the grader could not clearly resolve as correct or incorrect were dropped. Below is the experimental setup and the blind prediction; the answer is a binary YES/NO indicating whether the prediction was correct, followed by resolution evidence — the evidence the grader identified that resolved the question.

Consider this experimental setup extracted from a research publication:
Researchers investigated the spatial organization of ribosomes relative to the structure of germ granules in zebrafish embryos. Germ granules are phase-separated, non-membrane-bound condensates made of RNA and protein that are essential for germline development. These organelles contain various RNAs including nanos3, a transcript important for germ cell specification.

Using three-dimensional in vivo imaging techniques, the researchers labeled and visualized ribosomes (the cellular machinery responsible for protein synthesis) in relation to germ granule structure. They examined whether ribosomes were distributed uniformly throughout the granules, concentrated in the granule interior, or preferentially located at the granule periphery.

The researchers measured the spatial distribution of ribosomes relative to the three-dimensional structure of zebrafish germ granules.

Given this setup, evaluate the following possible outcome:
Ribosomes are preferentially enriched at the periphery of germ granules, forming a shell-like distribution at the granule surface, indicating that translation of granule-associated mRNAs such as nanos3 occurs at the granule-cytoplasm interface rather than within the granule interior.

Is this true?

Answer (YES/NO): YES